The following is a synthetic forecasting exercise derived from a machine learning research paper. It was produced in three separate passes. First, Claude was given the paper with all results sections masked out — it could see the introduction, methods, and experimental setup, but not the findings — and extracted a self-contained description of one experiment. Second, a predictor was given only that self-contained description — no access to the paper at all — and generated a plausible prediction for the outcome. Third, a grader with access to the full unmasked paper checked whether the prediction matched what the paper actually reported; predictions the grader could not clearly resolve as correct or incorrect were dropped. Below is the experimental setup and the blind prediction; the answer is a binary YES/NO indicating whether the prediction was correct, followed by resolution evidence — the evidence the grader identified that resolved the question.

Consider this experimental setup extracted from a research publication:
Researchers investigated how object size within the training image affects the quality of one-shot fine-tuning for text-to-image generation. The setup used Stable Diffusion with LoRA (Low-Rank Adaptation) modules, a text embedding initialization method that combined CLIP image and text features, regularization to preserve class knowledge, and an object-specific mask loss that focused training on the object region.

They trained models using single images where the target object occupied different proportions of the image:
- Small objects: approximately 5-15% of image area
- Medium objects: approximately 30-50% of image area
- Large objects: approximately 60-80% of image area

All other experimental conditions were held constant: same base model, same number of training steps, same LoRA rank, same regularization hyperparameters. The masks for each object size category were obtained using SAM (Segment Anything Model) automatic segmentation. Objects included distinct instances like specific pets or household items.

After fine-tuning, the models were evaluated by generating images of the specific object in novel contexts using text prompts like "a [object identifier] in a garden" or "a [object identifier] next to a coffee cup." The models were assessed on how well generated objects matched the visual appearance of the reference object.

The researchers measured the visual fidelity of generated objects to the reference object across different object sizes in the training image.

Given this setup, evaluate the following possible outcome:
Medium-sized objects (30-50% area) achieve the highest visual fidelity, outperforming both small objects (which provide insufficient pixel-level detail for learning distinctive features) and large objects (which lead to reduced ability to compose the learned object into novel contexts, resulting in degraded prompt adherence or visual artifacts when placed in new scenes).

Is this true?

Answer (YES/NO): NO